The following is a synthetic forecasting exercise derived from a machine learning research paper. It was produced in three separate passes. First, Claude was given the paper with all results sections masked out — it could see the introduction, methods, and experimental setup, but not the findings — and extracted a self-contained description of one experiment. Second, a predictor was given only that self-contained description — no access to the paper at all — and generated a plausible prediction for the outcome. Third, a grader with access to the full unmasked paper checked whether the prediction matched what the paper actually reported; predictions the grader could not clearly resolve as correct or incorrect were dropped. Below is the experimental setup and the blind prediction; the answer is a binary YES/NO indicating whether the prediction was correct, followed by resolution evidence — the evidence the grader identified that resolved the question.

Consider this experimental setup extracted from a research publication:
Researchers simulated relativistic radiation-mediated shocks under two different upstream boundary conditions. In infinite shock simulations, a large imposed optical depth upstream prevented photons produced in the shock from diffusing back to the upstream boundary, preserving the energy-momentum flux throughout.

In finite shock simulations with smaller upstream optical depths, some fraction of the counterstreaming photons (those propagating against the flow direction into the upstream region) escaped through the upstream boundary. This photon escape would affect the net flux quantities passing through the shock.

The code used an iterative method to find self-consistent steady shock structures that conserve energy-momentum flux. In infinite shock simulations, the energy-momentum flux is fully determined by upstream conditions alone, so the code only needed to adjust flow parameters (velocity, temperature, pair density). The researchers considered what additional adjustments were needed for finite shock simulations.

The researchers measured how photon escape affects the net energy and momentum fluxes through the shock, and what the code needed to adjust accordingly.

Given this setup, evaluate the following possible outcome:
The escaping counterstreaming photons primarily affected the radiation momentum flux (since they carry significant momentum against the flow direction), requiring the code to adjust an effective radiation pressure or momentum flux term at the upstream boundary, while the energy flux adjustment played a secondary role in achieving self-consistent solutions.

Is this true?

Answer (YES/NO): NO